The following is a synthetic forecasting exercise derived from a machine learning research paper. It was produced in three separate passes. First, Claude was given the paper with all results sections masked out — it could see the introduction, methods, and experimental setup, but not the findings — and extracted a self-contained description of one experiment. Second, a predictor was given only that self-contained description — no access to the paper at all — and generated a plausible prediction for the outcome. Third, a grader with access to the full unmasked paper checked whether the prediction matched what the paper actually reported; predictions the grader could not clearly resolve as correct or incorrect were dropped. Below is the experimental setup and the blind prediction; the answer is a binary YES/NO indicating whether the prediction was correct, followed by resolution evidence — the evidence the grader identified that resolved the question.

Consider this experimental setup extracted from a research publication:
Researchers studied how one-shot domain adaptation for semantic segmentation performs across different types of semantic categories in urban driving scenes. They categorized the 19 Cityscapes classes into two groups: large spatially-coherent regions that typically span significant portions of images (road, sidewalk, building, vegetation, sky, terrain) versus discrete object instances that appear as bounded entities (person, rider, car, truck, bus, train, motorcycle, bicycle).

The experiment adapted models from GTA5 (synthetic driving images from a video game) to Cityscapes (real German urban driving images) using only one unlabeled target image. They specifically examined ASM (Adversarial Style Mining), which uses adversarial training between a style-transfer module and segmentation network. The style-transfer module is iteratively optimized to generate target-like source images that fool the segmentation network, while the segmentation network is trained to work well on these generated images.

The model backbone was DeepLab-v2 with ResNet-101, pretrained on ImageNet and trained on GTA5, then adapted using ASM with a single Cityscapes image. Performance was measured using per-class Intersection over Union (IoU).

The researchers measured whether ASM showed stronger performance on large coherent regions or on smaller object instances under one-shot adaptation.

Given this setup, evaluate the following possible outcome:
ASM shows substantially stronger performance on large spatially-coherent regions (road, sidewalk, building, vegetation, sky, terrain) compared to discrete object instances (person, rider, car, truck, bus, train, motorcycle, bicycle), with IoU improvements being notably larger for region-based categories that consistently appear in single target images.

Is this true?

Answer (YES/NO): NO